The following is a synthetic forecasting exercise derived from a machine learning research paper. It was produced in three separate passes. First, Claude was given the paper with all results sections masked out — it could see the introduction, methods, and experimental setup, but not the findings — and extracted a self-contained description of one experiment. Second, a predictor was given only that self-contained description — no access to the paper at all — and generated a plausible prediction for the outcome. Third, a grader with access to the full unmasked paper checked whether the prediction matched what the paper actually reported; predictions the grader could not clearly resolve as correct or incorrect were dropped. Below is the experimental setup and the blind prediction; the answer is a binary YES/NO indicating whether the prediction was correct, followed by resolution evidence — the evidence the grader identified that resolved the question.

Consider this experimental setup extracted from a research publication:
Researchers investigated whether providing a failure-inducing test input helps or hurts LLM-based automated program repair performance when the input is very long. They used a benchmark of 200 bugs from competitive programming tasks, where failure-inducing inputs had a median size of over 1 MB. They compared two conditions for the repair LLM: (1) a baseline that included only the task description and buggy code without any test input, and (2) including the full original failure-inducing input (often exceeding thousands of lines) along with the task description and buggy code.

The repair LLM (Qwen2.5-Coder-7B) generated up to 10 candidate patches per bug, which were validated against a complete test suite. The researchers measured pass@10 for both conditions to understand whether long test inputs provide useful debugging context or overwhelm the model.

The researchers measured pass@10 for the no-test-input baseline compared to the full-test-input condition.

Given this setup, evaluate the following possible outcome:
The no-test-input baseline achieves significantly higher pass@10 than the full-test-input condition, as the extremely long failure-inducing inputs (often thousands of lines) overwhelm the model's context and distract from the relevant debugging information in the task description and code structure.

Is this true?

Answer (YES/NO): NO